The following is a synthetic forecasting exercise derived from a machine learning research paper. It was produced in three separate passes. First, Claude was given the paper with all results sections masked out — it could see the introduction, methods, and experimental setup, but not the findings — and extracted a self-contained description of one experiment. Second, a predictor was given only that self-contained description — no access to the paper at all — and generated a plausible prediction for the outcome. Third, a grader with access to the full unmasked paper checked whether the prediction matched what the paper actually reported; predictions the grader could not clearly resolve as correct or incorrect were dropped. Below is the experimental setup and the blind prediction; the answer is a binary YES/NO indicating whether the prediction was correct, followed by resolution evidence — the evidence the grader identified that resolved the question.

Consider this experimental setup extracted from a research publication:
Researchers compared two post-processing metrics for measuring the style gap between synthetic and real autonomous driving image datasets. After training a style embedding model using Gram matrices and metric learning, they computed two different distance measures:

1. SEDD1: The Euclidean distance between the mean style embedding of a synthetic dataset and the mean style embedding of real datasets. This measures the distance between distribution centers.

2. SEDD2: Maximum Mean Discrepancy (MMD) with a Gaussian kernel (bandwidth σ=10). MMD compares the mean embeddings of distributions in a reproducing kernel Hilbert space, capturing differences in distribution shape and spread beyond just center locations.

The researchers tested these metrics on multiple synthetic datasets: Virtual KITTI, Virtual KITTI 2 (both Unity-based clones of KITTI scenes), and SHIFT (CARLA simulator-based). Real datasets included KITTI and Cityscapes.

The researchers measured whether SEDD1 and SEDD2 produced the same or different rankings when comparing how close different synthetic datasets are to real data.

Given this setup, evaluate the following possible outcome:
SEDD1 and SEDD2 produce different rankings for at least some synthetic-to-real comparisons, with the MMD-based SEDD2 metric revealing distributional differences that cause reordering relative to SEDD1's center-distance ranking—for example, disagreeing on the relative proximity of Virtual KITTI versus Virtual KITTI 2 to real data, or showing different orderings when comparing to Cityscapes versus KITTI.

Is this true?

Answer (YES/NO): NO